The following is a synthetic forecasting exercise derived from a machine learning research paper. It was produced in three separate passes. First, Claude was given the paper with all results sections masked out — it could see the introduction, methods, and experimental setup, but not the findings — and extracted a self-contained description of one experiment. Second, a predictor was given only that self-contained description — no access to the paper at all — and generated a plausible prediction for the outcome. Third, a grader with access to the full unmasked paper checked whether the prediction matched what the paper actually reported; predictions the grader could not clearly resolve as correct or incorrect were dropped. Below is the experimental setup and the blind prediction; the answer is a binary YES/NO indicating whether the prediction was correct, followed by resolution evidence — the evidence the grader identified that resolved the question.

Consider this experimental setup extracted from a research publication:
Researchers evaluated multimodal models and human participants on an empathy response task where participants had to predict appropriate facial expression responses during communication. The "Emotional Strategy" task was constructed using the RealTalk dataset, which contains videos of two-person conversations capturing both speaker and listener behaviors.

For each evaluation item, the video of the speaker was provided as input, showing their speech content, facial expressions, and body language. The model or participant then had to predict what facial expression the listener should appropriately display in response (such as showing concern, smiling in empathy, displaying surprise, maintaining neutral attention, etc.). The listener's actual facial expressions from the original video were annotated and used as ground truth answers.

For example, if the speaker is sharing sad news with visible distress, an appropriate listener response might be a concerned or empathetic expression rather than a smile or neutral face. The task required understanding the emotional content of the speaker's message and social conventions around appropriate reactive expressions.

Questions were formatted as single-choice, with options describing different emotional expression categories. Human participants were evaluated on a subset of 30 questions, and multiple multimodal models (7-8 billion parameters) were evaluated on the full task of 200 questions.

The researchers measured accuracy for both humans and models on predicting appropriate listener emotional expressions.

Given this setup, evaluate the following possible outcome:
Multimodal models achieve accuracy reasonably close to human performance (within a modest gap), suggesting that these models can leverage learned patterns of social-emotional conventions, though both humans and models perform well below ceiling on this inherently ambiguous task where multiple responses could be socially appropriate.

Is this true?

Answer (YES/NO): NO